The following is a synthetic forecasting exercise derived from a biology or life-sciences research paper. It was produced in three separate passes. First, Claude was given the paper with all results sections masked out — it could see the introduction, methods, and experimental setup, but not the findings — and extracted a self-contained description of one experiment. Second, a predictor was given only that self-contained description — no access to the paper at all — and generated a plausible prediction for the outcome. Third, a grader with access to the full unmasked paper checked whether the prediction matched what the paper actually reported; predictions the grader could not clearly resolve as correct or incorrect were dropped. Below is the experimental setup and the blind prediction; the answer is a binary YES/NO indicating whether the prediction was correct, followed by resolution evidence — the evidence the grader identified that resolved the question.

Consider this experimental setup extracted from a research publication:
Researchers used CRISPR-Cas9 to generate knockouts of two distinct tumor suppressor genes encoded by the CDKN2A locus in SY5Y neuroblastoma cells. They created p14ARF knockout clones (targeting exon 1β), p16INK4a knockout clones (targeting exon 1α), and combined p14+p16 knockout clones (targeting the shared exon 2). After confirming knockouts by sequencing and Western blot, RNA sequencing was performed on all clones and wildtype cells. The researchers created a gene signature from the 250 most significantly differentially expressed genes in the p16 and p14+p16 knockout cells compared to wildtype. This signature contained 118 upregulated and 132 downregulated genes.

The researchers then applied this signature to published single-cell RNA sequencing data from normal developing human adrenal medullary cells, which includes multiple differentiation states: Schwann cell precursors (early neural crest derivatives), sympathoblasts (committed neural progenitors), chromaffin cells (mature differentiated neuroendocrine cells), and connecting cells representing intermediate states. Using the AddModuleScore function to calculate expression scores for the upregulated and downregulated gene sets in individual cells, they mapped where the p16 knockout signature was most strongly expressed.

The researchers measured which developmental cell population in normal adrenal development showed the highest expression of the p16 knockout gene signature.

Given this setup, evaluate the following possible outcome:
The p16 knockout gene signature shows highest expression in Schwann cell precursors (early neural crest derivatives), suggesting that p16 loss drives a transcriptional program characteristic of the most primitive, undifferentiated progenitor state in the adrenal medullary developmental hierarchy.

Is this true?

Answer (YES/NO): YES